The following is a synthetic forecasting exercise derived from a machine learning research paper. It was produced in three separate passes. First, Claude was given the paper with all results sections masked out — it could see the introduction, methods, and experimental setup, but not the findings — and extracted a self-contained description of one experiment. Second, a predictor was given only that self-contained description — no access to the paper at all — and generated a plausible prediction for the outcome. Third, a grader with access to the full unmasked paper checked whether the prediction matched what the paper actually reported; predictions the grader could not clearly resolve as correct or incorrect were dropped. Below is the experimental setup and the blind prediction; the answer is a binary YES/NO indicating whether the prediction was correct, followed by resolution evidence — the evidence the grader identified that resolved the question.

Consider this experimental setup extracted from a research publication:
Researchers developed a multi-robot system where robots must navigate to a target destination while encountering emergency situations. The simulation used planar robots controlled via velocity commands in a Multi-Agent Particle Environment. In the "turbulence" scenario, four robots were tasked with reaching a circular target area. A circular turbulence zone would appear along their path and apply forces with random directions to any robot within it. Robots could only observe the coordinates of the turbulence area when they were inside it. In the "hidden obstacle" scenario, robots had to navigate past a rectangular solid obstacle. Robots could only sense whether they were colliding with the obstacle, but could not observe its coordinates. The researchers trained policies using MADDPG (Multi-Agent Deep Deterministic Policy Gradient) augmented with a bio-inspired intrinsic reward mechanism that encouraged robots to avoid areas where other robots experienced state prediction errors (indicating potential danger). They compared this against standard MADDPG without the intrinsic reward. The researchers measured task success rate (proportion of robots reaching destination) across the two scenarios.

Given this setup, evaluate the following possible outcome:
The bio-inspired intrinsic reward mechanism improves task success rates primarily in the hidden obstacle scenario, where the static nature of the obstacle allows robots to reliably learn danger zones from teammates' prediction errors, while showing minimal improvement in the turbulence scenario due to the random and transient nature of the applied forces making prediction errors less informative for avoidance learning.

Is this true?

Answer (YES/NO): NO